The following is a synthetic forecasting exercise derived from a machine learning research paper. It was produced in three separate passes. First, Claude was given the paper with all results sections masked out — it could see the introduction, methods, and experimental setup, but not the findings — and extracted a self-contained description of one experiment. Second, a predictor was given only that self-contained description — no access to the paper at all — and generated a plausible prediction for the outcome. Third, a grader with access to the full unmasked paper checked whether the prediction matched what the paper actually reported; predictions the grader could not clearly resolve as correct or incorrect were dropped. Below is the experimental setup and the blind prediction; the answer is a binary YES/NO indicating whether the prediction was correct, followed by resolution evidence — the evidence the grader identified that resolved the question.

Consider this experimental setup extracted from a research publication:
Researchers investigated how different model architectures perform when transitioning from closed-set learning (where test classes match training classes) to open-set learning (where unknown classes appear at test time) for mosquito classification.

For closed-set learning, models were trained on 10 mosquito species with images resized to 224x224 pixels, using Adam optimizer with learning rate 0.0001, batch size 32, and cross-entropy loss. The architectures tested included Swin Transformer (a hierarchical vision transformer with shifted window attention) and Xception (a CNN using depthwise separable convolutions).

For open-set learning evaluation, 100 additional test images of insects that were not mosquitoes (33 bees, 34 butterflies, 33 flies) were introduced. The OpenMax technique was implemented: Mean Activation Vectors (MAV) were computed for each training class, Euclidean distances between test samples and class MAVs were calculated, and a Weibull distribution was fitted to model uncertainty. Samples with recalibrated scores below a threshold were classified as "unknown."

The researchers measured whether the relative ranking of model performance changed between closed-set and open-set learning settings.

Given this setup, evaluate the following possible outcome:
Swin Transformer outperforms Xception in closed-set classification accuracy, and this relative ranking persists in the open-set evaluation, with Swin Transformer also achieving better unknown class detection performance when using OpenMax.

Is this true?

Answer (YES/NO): NO